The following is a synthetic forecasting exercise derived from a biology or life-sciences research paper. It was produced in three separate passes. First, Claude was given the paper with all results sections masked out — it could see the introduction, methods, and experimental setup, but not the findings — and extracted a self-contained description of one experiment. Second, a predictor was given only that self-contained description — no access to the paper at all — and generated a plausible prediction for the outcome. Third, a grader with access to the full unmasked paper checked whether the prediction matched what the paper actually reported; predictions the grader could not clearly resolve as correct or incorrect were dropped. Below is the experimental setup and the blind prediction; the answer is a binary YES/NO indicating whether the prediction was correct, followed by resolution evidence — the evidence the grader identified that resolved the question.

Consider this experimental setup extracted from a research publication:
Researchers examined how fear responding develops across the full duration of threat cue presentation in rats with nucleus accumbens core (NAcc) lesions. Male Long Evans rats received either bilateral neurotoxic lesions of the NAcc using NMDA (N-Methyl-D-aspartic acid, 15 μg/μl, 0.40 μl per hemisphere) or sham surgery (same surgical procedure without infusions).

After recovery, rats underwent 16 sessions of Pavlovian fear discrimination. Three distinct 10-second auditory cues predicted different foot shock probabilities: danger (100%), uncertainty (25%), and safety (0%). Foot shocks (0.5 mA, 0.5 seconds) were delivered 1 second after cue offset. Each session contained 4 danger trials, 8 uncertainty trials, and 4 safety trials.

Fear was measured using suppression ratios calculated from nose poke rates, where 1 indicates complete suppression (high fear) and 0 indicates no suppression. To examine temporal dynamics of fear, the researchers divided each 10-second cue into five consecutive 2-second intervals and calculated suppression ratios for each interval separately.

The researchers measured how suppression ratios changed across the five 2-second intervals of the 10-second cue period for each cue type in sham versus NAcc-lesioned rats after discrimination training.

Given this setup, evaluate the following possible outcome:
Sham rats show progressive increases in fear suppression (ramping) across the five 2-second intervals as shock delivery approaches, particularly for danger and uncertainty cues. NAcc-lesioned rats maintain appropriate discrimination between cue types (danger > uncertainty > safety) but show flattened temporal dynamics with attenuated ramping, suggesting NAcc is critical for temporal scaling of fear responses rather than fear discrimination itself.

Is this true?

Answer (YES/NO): NO